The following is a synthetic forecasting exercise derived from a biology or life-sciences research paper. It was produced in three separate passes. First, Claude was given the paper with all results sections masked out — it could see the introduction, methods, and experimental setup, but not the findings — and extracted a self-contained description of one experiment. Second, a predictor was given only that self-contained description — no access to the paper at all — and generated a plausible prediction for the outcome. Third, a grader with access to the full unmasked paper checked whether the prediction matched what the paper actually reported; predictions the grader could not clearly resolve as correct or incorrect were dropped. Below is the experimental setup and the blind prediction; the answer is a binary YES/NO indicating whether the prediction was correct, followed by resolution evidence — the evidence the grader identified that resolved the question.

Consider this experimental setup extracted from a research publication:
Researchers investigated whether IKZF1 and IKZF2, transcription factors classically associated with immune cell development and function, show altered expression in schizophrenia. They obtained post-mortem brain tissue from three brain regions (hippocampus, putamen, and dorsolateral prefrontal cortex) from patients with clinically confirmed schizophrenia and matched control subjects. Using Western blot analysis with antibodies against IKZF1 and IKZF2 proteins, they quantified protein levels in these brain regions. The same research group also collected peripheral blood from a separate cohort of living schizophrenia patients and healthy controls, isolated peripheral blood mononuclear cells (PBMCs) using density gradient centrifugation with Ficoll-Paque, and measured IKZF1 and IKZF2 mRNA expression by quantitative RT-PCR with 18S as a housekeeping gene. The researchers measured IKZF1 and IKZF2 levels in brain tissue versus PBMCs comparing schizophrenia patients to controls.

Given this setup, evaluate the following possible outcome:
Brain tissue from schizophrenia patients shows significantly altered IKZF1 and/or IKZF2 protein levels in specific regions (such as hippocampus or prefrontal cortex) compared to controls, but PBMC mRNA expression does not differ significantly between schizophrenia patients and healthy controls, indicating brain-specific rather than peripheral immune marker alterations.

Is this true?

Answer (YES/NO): NO